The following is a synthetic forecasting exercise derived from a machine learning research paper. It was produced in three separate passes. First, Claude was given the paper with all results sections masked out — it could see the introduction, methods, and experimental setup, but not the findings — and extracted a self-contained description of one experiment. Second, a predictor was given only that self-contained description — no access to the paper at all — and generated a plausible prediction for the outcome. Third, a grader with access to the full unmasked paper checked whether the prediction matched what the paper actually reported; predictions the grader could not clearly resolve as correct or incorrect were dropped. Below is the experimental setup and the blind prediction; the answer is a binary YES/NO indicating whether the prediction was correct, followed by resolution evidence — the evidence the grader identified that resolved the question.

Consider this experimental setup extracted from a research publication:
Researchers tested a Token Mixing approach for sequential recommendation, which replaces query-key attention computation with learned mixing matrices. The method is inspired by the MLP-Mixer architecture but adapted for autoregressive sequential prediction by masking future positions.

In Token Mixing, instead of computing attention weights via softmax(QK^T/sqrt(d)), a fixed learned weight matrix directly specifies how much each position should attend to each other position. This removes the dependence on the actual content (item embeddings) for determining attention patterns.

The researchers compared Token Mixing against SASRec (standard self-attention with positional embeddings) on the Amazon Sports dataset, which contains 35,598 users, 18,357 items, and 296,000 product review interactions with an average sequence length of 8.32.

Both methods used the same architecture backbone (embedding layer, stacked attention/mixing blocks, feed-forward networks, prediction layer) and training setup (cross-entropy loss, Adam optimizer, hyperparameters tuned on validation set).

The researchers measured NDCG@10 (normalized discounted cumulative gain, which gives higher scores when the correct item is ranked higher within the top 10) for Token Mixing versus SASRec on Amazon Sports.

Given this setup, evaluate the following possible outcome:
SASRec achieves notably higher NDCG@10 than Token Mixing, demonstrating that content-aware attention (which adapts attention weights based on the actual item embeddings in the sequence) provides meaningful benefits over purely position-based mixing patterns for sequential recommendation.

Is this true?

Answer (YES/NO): NO